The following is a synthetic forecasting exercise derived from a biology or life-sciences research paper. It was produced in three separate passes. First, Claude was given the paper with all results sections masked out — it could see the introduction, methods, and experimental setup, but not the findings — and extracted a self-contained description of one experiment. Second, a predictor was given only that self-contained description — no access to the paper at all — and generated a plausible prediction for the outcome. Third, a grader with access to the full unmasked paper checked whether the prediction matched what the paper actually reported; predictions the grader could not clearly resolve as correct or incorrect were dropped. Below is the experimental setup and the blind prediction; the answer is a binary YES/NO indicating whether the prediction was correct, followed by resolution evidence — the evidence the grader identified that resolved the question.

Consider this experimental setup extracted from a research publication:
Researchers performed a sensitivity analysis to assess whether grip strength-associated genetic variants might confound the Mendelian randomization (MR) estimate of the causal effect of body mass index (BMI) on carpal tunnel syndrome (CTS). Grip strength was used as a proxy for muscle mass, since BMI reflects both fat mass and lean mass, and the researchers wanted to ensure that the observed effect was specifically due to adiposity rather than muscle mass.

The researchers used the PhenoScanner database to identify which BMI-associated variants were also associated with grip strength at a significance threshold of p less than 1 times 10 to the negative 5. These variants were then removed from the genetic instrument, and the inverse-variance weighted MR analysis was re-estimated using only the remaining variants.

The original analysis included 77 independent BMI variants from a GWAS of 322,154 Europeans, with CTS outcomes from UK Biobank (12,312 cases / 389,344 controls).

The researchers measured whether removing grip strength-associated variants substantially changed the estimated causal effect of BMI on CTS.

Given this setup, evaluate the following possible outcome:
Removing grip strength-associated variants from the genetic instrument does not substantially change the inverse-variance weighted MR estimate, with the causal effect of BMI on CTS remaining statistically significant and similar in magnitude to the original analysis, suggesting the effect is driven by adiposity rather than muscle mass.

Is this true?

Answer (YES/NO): YES